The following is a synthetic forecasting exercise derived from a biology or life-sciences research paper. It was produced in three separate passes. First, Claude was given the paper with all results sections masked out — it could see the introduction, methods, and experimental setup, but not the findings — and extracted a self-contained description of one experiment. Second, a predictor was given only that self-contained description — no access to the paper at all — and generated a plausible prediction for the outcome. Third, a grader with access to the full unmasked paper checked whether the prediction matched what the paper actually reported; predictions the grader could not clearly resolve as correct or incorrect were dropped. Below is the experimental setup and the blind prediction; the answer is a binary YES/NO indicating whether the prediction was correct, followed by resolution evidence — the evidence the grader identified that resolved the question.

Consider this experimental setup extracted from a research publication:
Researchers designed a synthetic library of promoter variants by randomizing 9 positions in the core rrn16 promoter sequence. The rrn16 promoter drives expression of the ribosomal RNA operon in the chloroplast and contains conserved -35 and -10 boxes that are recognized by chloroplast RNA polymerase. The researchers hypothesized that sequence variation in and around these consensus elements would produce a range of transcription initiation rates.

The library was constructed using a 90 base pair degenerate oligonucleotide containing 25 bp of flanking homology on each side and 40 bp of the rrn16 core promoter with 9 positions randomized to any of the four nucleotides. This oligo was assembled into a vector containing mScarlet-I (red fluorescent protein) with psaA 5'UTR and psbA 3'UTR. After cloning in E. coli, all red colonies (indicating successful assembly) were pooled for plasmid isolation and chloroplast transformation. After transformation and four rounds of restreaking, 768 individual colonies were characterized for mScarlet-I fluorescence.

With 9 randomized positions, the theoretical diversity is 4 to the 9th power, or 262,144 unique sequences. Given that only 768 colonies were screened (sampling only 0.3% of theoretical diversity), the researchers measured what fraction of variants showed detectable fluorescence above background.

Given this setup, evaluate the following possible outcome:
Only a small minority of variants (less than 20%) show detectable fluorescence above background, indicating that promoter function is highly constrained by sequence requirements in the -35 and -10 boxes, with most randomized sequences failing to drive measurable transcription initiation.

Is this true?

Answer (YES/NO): YES